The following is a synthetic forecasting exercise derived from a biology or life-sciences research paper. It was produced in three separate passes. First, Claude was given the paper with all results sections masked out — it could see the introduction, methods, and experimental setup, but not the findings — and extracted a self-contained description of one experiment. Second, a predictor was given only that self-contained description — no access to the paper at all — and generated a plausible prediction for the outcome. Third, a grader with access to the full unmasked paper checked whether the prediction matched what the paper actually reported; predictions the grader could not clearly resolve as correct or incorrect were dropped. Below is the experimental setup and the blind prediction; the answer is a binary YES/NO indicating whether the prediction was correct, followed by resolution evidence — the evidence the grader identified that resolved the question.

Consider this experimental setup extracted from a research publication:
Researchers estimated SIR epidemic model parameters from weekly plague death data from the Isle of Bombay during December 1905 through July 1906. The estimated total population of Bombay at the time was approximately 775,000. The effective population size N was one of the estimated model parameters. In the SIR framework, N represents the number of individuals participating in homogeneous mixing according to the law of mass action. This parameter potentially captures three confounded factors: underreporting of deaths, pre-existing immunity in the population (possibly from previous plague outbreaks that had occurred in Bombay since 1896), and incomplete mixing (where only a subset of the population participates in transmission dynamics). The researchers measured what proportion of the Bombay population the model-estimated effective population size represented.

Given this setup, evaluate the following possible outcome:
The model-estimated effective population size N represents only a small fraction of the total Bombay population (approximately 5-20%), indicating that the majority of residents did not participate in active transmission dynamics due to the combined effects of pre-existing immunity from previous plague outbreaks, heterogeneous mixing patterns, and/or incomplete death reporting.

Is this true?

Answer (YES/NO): YES